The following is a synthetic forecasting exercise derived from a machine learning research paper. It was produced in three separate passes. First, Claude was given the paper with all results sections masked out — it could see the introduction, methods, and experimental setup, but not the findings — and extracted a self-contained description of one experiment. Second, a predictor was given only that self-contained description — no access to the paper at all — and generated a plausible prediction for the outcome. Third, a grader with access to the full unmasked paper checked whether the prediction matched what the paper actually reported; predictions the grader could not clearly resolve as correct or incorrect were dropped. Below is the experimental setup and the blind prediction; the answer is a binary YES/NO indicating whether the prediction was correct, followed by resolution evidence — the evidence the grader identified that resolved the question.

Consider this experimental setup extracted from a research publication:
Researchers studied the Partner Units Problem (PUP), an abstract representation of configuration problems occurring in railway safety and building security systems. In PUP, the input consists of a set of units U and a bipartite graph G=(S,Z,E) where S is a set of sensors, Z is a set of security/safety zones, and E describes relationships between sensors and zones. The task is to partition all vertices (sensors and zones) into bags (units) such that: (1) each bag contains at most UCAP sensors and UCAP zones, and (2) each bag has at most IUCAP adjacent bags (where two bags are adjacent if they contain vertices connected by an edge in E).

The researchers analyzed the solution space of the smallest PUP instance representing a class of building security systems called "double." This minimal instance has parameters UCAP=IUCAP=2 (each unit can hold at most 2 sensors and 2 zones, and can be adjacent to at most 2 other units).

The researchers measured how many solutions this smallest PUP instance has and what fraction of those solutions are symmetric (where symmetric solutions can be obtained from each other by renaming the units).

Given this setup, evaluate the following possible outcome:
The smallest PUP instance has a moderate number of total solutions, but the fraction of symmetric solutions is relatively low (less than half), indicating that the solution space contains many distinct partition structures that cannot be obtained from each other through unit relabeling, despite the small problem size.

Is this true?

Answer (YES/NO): NO